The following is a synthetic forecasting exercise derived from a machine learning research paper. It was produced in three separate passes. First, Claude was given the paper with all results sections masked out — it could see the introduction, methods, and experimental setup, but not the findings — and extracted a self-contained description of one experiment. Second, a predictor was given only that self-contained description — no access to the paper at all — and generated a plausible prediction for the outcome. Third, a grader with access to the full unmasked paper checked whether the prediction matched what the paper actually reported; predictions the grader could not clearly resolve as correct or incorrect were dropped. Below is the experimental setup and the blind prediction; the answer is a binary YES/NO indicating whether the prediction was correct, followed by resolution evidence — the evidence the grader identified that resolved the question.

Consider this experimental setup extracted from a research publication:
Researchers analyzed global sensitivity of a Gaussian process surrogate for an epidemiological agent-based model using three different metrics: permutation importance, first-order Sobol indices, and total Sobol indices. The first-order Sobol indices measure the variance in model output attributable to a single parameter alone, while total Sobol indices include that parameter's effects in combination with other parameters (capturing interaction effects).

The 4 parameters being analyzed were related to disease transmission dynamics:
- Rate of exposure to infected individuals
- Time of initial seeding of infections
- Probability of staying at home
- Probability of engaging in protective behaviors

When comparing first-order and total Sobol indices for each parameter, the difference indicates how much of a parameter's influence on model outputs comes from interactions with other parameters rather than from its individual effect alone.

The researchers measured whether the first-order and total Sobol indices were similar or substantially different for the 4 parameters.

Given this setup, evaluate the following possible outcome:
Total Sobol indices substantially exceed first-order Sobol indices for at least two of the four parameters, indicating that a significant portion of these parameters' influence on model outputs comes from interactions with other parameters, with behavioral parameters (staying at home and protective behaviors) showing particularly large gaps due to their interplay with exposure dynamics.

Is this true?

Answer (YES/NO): NO